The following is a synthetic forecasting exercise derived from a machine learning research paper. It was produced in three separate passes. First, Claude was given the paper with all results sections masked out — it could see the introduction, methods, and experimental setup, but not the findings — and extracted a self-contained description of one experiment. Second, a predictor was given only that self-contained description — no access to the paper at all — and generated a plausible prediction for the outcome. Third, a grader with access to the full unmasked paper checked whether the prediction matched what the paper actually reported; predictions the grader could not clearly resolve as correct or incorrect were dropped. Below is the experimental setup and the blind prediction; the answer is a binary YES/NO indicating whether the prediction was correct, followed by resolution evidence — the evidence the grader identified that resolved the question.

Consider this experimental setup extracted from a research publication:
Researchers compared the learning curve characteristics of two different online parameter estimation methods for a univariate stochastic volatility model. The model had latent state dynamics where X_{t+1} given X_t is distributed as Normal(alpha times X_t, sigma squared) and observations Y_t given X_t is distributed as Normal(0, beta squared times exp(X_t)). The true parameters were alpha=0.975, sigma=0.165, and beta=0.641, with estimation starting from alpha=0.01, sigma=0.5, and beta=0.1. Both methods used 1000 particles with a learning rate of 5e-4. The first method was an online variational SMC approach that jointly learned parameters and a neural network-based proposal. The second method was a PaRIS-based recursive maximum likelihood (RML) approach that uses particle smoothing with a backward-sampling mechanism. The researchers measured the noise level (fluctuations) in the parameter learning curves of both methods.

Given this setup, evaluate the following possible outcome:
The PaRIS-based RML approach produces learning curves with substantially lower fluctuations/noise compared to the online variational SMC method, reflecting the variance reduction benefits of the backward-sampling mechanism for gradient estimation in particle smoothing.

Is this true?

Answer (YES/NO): YES